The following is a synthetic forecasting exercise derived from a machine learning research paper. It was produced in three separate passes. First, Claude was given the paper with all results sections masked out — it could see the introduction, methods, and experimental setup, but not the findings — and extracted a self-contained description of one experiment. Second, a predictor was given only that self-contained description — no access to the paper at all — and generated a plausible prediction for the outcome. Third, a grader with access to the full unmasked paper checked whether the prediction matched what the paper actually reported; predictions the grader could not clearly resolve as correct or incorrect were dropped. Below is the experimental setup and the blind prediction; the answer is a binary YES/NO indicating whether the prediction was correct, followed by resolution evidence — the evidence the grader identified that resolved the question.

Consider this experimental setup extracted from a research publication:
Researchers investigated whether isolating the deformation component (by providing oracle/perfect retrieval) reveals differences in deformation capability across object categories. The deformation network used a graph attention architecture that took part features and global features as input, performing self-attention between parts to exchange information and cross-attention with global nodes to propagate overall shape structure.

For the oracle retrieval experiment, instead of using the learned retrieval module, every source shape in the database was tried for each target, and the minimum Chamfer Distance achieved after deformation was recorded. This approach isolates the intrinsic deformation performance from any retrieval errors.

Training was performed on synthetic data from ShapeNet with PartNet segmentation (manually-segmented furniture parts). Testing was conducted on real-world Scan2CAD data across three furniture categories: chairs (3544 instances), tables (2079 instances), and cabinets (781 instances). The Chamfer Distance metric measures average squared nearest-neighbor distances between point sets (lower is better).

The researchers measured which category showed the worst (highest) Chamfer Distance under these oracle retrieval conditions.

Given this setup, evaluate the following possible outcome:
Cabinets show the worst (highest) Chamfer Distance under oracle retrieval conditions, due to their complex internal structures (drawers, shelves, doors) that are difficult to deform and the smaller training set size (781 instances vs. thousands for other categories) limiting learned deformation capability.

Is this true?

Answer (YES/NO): YES